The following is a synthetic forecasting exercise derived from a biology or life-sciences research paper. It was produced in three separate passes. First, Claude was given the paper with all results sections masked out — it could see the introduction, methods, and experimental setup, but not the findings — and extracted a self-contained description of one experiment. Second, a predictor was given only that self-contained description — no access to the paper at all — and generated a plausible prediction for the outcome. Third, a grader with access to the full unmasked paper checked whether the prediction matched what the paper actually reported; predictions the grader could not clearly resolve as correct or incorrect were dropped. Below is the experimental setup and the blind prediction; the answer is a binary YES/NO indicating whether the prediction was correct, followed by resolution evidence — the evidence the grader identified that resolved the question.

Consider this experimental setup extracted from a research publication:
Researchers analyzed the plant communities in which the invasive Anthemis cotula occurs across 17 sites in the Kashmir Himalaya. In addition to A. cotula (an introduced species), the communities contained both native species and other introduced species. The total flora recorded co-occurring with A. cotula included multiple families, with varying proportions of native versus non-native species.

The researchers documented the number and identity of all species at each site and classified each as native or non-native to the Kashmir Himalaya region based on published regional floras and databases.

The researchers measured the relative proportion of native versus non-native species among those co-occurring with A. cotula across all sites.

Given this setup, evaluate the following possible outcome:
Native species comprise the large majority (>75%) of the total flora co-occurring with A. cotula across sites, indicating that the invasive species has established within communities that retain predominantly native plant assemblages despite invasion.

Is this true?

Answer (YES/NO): NO